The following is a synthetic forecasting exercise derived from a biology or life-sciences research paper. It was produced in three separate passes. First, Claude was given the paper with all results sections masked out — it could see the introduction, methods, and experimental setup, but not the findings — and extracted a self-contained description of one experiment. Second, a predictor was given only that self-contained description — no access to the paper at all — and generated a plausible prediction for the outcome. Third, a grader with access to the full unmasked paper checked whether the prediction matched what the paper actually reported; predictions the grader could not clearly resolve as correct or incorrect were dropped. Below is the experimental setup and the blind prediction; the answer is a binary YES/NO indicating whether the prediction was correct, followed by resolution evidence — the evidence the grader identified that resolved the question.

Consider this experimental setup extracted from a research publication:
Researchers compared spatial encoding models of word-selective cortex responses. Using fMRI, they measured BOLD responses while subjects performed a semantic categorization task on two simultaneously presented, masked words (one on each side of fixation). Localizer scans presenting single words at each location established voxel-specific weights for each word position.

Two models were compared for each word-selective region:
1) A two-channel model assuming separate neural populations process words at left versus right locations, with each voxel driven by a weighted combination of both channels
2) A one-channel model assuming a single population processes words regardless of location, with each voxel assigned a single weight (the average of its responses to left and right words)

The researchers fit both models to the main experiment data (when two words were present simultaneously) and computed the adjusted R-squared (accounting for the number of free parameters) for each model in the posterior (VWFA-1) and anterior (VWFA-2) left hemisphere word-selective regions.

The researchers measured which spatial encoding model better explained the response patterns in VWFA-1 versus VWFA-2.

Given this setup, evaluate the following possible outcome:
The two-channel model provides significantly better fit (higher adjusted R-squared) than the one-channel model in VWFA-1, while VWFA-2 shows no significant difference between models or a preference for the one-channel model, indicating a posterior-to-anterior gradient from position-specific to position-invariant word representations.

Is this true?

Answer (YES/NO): YES